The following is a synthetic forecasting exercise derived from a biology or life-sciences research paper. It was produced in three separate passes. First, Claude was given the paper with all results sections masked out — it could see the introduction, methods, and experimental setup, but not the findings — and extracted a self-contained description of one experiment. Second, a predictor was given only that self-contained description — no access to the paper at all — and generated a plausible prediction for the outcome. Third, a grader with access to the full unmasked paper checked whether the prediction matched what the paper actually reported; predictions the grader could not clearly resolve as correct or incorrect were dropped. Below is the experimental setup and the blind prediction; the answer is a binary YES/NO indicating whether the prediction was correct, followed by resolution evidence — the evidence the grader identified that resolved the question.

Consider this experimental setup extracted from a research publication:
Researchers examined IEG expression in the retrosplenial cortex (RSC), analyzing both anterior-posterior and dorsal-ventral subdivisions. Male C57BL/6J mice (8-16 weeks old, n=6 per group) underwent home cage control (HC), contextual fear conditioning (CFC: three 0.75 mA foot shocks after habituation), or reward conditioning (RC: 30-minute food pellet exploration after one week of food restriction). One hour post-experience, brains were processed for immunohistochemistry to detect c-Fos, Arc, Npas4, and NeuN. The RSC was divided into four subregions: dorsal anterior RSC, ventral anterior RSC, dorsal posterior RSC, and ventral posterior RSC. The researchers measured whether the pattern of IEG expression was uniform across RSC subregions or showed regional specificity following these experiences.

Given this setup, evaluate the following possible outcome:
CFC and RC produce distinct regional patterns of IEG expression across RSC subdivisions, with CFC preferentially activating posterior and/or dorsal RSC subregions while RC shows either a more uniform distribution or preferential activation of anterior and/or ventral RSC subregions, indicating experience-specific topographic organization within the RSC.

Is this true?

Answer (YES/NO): NO